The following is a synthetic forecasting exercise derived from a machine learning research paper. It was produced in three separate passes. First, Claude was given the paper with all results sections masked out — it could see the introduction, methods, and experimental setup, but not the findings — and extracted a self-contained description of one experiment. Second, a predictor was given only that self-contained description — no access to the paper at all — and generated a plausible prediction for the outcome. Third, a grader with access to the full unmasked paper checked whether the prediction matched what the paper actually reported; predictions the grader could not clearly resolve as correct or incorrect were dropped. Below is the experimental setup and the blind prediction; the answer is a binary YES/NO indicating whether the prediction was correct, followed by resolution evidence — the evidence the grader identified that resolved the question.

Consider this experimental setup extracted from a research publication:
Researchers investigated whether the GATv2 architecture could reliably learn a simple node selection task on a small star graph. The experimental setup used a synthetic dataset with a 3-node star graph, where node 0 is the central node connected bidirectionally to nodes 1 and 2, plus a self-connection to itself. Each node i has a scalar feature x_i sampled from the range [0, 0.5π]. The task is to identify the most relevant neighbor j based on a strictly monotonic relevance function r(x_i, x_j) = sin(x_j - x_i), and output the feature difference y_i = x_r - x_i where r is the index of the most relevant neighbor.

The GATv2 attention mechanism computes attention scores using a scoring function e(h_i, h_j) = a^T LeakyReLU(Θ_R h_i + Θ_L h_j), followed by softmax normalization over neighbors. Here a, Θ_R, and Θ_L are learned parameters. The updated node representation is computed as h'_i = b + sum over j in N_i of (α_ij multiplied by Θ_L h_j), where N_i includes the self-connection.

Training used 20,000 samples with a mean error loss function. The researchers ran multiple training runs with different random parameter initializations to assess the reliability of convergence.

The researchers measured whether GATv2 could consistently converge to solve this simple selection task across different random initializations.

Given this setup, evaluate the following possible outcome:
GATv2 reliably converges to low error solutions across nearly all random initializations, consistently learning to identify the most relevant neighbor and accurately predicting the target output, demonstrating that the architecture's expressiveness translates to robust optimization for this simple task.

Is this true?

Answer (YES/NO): NO